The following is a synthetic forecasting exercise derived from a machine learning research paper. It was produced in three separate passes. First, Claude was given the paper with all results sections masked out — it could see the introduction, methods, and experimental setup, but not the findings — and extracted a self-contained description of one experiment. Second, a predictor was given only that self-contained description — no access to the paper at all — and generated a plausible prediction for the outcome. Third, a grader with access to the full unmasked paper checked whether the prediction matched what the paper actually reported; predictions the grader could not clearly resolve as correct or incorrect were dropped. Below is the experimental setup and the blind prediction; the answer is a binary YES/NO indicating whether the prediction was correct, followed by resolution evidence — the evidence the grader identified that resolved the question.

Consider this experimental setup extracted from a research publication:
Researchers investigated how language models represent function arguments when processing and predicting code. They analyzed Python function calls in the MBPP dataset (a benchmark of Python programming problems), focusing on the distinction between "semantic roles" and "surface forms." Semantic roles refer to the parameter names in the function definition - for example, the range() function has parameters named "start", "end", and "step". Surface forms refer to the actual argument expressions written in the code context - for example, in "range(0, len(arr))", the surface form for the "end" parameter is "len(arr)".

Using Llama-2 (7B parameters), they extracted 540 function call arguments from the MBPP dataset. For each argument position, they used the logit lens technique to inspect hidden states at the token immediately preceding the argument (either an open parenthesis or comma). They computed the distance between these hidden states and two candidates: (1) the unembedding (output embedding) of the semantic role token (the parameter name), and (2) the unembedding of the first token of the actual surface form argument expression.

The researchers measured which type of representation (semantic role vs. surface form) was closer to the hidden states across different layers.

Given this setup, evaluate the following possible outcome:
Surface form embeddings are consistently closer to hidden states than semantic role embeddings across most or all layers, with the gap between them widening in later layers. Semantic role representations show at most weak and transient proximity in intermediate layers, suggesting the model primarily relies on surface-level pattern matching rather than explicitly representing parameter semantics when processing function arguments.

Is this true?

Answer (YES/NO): NO